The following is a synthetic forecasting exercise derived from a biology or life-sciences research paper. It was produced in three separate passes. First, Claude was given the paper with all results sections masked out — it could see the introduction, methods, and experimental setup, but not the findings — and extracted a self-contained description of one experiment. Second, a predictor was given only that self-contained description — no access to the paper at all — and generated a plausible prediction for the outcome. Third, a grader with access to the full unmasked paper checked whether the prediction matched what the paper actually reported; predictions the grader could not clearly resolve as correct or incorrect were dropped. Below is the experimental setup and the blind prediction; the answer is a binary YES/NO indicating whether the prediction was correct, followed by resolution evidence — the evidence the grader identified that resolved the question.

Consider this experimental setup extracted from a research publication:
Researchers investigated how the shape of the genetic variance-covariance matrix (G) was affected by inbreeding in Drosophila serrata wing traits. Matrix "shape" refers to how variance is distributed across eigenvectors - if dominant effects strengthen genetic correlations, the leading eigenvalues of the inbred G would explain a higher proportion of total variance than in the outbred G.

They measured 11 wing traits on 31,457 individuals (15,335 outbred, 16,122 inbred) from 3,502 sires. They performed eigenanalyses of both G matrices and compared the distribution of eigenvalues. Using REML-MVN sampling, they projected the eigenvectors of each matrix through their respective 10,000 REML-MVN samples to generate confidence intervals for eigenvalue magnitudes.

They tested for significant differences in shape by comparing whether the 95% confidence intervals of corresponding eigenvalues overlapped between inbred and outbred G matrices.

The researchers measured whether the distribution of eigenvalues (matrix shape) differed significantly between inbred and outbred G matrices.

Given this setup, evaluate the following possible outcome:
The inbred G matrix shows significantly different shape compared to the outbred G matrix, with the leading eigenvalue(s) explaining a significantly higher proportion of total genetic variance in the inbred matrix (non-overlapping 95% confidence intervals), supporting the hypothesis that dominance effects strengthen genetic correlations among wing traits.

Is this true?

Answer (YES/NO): NO